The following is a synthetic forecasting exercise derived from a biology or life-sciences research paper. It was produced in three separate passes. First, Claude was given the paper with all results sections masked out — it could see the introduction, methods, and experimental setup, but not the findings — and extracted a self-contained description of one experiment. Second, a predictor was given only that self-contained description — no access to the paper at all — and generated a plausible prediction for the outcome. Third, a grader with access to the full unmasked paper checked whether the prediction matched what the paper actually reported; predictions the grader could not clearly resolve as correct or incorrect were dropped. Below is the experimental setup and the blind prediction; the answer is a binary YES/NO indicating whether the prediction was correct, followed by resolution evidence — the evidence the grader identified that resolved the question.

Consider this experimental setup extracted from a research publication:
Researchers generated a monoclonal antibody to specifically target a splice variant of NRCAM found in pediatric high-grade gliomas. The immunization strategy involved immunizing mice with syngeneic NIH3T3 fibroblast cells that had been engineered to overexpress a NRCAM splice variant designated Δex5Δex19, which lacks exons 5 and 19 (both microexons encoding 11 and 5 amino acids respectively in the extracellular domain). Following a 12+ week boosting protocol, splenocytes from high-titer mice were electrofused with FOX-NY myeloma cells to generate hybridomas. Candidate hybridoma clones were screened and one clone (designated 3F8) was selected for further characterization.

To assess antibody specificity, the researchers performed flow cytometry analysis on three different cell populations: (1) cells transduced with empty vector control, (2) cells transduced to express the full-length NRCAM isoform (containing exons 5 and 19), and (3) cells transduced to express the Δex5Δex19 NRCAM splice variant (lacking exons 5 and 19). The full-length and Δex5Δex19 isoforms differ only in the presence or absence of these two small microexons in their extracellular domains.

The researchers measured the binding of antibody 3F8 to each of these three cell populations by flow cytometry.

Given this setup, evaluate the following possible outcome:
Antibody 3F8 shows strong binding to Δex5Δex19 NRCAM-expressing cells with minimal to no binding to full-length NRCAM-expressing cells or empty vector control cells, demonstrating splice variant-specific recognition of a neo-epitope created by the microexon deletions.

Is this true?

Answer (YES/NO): NO